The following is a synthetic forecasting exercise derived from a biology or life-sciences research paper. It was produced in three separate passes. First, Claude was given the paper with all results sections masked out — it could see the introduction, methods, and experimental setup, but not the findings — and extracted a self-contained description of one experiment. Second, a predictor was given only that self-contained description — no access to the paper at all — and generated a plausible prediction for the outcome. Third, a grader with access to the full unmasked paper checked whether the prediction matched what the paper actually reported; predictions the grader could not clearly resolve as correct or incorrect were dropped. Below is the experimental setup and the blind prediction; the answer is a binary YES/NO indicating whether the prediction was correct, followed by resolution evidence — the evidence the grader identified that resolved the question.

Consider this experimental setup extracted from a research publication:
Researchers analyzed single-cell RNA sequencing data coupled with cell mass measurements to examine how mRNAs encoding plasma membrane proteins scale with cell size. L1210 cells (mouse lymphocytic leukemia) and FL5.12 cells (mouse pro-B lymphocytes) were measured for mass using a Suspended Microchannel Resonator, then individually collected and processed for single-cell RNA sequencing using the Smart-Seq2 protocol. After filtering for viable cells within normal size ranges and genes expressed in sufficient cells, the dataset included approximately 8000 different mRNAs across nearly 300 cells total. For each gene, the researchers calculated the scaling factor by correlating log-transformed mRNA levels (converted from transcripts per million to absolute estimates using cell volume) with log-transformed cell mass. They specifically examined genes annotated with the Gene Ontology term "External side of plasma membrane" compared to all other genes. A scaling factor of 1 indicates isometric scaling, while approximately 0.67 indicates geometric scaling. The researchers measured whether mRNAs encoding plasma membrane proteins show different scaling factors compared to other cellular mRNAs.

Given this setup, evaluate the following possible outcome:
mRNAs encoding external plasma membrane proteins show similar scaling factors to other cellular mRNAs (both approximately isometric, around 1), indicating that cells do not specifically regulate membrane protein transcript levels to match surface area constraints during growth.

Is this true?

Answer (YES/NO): YES